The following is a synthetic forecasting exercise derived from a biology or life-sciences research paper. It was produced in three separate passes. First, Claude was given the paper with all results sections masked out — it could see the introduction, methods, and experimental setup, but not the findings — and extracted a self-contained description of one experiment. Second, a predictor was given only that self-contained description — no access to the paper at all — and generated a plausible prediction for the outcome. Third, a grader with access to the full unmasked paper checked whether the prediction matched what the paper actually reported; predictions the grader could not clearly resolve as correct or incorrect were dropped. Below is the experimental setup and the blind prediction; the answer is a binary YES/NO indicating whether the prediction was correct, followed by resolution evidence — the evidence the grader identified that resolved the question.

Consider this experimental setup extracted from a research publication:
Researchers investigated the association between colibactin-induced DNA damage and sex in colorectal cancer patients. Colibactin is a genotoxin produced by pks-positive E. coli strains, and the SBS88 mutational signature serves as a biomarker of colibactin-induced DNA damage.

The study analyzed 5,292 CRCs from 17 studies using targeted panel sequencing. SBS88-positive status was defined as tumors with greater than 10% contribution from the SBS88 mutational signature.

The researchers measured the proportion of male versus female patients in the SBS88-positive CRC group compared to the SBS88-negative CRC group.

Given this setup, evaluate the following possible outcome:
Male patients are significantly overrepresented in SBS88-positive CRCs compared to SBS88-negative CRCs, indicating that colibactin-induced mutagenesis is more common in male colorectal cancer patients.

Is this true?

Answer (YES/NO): NO